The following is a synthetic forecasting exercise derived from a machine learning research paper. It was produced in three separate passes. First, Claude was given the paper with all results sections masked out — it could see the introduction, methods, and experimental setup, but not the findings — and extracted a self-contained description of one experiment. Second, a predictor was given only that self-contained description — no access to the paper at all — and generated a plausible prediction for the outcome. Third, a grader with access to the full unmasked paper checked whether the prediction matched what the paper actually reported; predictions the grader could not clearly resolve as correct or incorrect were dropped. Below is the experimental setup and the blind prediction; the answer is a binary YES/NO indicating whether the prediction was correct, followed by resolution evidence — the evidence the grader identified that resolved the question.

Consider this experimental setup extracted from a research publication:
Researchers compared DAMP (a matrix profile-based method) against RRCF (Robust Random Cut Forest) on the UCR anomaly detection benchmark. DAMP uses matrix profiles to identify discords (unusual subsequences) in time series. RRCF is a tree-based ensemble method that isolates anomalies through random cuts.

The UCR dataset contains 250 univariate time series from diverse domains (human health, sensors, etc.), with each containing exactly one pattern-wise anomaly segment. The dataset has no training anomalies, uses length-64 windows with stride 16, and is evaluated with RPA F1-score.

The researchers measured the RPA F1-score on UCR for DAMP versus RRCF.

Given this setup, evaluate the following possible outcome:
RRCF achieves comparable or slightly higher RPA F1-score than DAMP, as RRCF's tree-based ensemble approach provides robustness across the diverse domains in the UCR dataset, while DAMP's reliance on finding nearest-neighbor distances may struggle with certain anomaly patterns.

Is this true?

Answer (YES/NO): NO